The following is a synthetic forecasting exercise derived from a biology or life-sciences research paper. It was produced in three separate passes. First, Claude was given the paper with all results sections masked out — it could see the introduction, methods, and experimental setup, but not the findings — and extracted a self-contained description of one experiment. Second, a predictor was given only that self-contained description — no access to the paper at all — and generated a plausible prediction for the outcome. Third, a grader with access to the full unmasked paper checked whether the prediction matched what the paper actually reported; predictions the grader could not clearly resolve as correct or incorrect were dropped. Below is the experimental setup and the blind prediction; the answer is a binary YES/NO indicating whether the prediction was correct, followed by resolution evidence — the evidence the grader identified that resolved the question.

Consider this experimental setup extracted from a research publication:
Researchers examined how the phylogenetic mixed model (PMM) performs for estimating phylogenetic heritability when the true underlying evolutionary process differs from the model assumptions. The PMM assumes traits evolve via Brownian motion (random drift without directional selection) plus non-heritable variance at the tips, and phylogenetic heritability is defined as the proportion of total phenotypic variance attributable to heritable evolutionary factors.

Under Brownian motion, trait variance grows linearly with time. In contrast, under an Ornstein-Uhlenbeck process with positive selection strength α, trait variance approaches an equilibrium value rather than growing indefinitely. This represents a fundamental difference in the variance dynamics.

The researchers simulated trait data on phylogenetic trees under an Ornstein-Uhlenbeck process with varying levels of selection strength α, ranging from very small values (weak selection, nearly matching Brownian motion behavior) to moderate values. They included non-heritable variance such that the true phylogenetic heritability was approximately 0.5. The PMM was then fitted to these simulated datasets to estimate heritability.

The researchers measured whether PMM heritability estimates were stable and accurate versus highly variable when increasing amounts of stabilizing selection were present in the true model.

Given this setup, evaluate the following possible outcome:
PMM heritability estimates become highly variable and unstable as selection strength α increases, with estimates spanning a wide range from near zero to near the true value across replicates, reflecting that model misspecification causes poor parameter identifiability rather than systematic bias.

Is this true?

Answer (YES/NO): NO